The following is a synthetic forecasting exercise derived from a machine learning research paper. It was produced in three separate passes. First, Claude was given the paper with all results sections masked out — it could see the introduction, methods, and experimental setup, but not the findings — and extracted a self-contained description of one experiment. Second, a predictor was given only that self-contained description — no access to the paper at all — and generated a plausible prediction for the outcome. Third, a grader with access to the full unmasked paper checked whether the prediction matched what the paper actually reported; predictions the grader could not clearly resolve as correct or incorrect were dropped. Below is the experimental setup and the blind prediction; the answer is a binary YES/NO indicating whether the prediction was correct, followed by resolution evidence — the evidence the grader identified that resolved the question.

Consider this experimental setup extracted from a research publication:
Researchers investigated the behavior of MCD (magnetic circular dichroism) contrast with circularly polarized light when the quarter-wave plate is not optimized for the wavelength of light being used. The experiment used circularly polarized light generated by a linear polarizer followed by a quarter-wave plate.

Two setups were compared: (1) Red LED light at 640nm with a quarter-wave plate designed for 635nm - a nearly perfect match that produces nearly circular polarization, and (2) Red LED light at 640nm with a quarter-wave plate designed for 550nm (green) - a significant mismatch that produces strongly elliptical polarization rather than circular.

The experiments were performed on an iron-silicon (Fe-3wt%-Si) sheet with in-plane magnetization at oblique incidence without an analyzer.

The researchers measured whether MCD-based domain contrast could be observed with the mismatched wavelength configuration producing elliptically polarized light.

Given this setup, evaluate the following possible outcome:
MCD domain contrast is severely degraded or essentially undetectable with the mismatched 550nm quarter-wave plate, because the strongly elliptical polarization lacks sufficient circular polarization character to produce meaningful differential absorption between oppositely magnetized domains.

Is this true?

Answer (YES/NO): NO